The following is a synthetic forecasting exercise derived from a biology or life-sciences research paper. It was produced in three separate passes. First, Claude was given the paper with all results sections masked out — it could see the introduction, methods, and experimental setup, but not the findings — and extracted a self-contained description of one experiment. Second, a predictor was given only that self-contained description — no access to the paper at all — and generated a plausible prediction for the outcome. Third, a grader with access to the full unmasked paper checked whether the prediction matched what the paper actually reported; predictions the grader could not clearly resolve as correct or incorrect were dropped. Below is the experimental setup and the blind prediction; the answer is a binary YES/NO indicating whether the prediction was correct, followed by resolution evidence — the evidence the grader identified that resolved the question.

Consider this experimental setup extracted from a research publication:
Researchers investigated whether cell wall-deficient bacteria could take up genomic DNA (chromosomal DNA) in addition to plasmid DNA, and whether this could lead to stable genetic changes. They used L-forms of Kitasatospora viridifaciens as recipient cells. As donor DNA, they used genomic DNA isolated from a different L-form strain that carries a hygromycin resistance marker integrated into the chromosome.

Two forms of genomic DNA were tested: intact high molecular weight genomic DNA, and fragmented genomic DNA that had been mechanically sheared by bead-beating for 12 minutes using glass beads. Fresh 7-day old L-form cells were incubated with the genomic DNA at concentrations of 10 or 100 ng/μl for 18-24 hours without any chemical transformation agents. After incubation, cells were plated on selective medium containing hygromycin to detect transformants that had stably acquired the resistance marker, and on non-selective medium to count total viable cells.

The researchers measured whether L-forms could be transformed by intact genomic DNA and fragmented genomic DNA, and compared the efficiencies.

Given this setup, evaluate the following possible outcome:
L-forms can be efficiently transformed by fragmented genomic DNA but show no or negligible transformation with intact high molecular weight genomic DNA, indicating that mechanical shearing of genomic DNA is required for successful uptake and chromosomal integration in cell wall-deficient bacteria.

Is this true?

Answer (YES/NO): NO